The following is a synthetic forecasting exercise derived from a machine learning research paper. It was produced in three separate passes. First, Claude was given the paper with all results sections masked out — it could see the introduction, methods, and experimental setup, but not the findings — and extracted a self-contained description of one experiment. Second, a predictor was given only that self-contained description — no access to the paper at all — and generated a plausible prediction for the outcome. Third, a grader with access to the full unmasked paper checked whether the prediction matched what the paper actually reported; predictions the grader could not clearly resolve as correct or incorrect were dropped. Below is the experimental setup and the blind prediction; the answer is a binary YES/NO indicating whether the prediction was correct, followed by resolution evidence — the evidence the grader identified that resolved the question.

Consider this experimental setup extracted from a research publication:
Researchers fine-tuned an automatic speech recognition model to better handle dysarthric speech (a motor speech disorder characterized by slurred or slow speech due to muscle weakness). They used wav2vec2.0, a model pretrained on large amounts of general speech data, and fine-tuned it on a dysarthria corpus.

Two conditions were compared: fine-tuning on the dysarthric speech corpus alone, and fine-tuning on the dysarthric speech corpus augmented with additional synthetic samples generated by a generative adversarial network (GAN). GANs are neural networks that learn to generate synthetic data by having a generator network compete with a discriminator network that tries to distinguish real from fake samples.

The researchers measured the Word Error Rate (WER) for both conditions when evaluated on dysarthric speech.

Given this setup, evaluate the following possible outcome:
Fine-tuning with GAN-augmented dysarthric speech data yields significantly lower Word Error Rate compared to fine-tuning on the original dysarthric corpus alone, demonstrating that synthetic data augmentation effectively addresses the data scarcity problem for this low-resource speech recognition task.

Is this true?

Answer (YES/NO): YES